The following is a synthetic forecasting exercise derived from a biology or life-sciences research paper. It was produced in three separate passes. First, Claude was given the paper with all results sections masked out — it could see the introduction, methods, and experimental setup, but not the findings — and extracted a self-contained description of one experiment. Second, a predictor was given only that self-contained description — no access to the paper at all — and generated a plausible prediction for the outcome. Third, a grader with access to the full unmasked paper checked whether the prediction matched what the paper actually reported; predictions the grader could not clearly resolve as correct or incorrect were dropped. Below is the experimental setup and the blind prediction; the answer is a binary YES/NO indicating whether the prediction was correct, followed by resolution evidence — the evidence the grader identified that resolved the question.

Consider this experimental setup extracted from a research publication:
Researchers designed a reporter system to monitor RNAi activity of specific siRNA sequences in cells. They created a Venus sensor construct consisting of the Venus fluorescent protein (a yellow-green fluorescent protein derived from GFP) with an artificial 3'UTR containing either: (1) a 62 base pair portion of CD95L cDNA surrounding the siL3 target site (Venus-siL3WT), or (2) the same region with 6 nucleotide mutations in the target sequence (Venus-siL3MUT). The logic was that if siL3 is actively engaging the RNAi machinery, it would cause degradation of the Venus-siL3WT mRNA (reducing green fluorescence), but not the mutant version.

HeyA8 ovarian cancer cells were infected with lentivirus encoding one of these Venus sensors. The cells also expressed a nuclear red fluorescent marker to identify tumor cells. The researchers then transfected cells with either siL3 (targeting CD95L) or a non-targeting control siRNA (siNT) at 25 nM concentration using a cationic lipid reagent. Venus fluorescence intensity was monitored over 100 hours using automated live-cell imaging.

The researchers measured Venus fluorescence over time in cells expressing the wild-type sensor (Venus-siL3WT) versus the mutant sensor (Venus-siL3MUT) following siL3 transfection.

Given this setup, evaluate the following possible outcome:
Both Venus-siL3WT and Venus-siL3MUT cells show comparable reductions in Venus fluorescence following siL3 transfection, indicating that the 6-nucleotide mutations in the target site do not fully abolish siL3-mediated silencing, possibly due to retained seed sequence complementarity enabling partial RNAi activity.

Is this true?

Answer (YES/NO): NO